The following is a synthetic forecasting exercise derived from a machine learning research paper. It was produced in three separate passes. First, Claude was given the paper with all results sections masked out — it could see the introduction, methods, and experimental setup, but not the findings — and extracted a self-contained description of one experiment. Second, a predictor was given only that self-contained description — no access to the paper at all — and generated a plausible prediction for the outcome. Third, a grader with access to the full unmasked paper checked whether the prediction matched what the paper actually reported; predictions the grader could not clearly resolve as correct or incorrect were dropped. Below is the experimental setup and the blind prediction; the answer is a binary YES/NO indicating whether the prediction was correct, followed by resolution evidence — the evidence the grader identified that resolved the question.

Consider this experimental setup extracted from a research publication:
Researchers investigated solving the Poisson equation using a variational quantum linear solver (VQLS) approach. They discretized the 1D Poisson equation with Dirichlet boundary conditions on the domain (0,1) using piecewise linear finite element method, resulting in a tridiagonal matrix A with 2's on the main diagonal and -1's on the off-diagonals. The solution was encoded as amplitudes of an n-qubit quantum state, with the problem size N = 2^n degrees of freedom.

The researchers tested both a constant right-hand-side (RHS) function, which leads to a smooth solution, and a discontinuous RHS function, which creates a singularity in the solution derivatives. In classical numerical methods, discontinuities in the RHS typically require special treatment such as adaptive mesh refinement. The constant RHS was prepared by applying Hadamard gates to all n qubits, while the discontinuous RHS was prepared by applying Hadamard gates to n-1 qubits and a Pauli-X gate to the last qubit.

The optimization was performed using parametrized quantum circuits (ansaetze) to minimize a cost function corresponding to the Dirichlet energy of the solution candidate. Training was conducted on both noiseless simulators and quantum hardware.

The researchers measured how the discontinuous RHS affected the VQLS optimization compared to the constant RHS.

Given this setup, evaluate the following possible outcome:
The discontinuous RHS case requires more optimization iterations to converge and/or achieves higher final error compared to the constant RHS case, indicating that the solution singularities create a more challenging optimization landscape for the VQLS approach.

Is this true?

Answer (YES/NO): NO